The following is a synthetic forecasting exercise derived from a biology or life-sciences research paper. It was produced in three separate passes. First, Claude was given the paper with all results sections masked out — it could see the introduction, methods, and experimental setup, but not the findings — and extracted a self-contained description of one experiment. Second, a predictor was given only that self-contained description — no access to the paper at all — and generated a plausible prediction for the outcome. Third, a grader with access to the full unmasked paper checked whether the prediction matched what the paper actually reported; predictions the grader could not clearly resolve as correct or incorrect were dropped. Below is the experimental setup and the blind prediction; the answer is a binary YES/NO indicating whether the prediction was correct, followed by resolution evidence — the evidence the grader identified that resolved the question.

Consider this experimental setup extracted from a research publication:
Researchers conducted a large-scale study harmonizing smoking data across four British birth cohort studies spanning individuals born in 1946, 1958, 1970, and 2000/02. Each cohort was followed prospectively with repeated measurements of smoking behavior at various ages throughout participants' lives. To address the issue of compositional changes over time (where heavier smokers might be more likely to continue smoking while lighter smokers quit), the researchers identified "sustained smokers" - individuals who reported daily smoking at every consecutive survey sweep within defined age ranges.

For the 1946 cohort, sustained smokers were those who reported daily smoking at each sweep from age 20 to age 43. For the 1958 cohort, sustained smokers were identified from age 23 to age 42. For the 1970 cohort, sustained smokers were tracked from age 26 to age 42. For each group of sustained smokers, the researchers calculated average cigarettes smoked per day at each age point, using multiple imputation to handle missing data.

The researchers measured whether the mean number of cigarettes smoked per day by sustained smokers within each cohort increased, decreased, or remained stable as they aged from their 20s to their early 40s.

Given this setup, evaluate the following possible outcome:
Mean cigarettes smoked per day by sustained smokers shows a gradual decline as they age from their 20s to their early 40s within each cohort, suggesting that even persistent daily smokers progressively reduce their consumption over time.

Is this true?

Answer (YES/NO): YES